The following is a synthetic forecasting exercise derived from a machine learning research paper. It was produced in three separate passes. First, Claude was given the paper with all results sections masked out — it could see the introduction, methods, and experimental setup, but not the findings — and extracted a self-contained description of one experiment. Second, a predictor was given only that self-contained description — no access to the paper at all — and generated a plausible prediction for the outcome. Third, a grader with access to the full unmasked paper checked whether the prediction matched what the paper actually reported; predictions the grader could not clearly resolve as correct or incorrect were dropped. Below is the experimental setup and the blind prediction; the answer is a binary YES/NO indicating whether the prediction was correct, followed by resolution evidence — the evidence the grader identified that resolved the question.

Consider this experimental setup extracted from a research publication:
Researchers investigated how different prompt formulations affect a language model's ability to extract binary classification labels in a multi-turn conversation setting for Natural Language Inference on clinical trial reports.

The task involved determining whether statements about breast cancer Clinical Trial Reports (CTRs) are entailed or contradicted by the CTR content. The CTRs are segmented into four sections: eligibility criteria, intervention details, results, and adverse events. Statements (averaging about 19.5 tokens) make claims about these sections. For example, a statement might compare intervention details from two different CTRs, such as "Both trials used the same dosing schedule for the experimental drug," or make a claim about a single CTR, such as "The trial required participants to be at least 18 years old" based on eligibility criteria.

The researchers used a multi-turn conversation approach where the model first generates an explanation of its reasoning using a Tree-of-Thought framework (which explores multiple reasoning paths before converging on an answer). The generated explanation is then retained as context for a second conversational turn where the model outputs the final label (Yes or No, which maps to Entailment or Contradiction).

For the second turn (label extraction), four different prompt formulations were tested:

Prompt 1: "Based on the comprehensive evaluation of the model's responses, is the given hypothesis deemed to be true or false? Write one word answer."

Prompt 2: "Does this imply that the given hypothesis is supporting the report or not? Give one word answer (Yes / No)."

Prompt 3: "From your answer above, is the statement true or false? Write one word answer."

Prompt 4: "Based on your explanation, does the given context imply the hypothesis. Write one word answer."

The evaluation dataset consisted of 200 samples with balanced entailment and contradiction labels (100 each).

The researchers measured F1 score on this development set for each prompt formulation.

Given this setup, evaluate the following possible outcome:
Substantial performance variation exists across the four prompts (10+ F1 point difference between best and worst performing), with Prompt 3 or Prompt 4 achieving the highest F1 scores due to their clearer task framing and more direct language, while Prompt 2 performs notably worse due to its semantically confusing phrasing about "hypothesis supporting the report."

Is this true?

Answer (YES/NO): NO